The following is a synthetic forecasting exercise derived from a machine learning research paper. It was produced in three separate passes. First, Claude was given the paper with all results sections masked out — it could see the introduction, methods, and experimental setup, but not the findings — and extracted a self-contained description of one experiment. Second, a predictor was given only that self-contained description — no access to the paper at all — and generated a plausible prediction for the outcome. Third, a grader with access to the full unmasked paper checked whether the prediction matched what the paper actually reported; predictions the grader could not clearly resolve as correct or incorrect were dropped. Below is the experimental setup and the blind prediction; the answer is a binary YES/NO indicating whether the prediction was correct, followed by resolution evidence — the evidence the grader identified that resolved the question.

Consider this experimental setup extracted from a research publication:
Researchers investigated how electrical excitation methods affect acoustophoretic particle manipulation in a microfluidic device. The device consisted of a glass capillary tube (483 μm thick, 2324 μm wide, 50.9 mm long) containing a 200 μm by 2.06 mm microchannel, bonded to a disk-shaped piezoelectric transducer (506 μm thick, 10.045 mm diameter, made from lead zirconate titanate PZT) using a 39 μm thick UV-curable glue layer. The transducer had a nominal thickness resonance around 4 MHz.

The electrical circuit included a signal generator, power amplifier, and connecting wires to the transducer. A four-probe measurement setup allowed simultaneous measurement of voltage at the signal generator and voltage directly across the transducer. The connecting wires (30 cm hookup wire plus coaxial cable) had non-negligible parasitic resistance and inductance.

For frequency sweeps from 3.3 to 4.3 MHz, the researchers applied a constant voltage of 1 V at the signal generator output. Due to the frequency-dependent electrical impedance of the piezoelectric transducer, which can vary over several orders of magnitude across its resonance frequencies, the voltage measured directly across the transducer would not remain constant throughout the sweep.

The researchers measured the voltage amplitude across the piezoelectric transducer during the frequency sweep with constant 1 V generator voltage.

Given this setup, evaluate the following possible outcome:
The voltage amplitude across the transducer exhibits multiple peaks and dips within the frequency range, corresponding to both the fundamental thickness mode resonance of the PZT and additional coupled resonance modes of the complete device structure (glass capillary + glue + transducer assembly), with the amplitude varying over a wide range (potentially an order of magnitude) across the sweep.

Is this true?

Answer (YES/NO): NO